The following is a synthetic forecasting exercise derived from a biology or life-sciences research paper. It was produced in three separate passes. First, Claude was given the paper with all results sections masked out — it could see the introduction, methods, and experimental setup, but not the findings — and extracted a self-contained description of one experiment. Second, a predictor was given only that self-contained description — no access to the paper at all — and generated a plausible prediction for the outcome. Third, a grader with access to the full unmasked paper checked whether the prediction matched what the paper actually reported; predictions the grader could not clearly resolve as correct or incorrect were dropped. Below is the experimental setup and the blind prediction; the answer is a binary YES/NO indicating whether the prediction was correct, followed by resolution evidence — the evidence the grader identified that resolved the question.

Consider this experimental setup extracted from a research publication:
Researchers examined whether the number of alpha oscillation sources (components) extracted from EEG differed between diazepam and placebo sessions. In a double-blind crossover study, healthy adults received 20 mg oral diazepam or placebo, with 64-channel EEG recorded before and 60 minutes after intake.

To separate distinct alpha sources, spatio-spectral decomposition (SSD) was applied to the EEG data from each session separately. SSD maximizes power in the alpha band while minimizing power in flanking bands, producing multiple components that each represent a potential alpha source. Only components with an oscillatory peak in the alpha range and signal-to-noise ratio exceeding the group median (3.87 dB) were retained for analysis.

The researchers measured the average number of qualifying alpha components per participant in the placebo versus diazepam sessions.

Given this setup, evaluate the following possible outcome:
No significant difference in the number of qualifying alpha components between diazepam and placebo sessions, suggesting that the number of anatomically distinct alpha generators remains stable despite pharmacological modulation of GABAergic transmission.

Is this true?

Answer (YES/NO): YES